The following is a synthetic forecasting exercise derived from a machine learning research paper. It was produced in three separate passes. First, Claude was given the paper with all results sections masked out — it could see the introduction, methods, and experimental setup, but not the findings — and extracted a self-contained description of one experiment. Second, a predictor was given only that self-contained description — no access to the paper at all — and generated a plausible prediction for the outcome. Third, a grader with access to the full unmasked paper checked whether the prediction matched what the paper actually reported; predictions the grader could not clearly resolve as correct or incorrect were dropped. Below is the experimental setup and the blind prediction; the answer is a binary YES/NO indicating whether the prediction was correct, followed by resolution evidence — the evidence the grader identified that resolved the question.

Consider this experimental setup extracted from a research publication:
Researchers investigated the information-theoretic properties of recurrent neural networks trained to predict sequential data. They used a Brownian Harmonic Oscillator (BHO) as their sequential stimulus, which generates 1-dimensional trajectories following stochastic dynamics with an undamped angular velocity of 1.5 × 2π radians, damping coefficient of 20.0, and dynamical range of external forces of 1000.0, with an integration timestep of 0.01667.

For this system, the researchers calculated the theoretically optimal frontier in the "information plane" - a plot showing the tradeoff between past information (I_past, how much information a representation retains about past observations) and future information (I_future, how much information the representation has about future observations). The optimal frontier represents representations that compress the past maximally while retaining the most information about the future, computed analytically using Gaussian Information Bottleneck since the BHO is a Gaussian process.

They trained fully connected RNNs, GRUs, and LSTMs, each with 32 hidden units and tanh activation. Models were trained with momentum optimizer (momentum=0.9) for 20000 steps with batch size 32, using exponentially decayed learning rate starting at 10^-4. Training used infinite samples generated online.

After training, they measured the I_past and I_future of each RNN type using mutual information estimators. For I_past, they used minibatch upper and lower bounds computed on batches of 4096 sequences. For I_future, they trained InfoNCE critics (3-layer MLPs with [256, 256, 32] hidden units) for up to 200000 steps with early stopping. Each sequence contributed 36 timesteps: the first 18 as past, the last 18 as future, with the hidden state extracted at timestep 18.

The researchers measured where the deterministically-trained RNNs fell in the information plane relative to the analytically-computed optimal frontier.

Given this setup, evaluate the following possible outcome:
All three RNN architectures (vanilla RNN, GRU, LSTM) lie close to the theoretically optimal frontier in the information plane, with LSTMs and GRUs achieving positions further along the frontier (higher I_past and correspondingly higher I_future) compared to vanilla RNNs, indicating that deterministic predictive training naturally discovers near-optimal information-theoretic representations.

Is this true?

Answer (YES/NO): NO